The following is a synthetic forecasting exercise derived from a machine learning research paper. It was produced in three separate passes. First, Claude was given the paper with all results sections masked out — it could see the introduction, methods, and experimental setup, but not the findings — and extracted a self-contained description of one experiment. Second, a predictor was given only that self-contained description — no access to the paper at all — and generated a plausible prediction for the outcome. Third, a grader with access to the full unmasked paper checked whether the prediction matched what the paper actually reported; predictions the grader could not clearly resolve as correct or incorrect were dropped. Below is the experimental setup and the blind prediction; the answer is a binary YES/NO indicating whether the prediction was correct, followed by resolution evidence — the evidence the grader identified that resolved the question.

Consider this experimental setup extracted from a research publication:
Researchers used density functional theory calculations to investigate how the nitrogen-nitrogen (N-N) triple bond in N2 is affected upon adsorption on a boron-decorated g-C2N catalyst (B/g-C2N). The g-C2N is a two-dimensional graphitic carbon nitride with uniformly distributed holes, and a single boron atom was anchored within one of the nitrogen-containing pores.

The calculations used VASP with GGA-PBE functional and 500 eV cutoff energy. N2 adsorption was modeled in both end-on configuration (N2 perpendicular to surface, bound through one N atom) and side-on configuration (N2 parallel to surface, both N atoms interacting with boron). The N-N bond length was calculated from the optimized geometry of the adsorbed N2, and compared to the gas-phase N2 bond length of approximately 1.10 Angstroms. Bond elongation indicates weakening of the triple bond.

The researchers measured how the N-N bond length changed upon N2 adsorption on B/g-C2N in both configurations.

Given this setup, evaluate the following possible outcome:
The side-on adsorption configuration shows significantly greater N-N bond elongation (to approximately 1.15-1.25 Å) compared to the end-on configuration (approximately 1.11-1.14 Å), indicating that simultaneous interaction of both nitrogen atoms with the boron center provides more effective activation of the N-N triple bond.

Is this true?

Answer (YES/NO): YES